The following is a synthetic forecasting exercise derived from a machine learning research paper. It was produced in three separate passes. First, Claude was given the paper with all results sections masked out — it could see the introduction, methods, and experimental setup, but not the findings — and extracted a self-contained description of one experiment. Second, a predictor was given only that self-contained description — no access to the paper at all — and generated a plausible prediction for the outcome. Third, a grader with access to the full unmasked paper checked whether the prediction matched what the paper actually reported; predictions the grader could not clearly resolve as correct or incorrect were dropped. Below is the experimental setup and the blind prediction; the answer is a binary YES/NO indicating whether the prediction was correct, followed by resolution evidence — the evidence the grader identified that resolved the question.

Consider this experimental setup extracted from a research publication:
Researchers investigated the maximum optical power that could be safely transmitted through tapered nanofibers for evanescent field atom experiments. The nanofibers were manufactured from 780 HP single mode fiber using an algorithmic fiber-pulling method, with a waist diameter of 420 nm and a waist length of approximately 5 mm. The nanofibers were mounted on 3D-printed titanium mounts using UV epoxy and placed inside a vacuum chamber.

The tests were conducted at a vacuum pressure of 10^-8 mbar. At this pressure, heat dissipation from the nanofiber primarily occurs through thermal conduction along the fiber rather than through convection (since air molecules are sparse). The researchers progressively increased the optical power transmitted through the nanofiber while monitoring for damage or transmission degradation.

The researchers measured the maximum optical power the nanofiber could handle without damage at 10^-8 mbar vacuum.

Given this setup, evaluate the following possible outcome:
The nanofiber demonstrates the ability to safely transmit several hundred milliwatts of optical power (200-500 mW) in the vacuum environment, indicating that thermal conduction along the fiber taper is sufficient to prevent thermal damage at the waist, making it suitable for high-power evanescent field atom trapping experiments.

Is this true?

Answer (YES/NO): NO